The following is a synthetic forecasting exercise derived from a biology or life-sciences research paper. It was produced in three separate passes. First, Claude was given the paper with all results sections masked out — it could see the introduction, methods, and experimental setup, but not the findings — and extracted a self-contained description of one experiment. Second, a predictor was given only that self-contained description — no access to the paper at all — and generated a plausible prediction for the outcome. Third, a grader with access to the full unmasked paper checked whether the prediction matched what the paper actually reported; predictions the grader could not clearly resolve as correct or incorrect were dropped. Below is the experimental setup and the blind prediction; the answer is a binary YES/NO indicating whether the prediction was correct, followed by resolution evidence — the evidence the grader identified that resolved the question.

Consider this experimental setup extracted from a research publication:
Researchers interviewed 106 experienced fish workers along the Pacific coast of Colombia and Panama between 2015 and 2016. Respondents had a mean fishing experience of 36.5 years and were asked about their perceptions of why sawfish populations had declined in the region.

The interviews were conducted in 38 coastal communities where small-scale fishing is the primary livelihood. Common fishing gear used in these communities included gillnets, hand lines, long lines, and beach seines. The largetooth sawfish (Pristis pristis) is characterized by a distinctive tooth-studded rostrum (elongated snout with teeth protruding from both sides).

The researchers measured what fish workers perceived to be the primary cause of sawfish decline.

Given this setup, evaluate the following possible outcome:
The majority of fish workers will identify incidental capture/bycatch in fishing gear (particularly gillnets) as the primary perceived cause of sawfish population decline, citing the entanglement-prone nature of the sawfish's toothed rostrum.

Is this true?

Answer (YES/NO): NO